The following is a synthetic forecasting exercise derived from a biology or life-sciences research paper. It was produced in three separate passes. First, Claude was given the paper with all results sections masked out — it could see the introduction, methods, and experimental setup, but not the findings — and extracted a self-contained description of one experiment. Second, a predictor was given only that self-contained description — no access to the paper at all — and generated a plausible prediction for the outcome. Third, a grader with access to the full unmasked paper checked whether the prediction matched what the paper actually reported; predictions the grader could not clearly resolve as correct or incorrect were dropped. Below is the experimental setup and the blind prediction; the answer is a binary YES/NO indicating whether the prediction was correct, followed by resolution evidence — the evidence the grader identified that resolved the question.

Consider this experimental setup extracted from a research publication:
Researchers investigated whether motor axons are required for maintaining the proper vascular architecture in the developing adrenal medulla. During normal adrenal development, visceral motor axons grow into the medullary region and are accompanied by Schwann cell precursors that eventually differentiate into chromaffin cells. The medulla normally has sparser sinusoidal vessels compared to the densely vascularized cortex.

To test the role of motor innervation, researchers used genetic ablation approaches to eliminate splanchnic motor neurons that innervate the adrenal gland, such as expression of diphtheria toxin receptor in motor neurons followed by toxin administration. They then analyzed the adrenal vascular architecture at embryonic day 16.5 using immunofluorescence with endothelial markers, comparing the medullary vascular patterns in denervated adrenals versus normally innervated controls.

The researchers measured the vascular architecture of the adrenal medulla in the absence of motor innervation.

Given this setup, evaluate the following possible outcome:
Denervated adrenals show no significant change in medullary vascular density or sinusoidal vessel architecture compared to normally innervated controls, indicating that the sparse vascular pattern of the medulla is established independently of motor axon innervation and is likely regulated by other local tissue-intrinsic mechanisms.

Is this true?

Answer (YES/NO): NO